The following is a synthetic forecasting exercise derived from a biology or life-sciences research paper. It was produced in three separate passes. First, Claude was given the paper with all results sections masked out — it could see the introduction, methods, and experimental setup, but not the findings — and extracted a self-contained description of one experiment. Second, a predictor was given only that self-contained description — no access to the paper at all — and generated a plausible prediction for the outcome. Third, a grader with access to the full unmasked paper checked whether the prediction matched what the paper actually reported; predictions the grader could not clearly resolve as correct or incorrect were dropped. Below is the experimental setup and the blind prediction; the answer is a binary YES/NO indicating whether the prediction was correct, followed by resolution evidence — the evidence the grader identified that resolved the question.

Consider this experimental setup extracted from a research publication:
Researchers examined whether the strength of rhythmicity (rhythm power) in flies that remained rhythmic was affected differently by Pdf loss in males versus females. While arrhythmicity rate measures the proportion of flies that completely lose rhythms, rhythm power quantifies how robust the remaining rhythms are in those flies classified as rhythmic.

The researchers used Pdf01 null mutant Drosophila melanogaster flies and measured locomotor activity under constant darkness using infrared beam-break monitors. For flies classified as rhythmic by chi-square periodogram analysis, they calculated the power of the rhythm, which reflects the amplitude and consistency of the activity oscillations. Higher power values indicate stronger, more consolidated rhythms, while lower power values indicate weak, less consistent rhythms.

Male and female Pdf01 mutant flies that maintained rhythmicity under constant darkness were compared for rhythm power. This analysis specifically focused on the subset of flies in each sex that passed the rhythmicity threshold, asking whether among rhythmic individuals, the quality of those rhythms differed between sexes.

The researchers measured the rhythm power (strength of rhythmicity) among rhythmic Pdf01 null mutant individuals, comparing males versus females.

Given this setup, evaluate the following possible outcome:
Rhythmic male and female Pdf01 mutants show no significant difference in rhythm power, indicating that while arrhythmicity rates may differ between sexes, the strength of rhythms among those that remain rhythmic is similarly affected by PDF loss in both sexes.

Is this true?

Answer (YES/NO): NO